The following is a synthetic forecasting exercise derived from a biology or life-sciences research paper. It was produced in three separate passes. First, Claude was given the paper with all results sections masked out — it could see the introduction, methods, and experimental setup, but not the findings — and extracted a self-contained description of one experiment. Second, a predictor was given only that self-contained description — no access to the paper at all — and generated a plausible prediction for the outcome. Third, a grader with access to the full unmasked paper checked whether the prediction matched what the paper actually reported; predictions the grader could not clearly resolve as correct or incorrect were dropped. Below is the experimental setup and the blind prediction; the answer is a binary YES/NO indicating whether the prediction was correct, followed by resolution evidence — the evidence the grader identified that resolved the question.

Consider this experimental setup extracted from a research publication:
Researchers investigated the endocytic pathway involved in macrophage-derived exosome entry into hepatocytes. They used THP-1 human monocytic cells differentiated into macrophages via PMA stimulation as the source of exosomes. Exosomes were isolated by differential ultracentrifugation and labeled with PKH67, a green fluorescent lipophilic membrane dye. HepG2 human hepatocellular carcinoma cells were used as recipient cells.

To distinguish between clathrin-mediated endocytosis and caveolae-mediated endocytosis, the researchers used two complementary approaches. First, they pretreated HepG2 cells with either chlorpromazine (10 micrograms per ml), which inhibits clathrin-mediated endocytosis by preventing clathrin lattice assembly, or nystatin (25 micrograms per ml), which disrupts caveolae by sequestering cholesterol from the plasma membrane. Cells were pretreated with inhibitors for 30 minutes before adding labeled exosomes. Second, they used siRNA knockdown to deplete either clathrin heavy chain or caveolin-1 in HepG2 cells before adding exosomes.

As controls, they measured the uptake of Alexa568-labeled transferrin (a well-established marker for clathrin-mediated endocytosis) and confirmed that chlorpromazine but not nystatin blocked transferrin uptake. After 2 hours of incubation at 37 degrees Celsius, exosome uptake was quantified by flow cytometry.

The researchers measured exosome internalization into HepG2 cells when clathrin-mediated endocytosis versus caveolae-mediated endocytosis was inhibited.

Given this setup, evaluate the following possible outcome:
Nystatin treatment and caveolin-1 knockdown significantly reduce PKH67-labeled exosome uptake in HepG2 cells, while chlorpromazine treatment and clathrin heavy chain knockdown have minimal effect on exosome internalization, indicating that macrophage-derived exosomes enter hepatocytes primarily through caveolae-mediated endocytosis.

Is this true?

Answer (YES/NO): NO